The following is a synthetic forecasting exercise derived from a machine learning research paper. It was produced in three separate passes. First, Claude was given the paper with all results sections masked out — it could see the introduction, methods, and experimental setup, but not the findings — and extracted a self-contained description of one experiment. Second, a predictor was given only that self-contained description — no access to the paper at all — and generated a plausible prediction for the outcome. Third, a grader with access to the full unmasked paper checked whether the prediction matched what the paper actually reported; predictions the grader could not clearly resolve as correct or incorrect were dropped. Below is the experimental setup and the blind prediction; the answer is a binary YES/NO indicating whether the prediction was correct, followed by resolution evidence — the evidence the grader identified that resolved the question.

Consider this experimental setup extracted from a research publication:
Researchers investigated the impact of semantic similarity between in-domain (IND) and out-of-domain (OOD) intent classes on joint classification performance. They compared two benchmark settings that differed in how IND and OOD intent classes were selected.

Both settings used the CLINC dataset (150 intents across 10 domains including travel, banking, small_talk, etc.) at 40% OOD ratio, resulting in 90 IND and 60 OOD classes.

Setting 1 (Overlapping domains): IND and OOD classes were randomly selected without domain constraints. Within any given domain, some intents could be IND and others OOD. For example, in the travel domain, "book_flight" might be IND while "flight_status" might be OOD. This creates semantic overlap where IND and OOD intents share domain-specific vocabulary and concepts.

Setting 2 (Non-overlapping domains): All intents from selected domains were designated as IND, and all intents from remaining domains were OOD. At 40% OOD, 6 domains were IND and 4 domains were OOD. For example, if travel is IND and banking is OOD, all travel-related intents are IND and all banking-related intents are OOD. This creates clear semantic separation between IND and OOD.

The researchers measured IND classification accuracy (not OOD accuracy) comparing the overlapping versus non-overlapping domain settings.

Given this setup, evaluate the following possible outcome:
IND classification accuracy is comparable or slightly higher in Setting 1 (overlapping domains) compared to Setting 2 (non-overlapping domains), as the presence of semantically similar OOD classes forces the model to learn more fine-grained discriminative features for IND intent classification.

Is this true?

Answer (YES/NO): NO